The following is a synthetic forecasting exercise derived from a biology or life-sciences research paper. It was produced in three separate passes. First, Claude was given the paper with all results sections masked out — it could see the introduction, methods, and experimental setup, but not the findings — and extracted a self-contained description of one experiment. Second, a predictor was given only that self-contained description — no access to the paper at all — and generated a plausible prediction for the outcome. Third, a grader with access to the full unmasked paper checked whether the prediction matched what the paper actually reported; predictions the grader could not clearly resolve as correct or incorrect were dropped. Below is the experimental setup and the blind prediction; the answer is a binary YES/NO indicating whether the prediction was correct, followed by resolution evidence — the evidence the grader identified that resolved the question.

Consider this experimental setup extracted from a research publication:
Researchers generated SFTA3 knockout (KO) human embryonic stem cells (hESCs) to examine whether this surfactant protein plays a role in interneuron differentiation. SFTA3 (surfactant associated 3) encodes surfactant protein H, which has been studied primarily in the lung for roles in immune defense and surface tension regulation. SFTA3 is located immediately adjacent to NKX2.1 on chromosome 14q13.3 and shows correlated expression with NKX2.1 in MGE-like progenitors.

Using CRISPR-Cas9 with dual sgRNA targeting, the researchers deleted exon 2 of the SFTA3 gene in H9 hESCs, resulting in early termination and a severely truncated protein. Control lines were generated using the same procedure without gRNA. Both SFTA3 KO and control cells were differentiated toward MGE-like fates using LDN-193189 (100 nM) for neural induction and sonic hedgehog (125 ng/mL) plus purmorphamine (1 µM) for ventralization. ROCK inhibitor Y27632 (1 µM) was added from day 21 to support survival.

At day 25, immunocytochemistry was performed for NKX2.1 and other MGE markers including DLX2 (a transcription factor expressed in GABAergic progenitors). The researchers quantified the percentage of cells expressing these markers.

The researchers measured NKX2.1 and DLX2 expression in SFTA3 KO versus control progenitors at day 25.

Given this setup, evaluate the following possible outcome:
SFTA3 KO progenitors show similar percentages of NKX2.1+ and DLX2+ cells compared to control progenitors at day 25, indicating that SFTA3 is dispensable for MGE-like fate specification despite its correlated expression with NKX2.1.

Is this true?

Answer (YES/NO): NO